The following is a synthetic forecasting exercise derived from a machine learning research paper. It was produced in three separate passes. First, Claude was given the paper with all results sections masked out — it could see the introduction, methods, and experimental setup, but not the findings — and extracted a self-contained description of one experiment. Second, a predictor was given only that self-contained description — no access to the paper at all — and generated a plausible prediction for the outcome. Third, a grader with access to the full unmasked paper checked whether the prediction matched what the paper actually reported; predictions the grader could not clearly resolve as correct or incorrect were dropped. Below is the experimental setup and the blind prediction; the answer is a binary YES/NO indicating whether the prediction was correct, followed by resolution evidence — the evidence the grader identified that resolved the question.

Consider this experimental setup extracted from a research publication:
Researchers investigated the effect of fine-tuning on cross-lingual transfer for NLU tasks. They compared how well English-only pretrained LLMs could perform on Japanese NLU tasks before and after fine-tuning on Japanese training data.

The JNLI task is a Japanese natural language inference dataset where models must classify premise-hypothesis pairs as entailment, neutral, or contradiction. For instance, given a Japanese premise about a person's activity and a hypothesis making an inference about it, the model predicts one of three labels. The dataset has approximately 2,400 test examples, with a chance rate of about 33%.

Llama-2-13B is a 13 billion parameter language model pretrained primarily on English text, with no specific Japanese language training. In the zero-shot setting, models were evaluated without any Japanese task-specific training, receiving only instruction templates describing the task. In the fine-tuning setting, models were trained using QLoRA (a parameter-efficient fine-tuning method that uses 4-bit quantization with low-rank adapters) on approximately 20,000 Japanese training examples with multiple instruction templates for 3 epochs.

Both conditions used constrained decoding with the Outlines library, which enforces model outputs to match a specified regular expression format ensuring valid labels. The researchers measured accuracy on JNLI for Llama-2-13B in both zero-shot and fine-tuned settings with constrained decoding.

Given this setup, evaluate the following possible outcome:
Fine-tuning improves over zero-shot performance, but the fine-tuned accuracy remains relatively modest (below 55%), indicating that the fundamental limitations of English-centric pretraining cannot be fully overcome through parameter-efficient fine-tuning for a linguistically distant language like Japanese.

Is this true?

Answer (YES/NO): NO